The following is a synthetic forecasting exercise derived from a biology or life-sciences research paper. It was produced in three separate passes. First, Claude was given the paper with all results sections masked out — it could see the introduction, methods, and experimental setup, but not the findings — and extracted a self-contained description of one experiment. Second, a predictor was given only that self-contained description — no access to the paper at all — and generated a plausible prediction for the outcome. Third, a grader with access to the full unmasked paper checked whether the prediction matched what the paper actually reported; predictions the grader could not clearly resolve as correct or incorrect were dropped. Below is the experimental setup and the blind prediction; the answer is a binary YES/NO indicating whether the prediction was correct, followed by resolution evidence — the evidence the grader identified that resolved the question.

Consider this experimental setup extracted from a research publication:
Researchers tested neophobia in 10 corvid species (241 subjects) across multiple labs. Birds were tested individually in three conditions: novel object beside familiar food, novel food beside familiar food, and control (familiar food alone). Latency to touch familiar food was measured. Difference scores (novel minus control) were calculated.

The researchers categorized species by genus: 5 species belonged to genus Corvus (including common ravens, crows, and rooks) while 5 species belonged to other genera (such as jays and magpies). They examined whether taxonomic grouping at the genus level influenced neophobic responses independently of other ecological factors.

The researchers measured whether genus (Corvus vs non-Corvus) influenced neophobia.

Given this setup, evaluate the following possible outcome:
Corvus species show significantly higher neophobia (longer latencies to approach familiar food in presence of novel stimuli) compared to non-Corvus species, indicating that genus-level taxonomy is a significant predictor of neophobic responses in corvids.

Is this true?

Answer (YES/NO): NO